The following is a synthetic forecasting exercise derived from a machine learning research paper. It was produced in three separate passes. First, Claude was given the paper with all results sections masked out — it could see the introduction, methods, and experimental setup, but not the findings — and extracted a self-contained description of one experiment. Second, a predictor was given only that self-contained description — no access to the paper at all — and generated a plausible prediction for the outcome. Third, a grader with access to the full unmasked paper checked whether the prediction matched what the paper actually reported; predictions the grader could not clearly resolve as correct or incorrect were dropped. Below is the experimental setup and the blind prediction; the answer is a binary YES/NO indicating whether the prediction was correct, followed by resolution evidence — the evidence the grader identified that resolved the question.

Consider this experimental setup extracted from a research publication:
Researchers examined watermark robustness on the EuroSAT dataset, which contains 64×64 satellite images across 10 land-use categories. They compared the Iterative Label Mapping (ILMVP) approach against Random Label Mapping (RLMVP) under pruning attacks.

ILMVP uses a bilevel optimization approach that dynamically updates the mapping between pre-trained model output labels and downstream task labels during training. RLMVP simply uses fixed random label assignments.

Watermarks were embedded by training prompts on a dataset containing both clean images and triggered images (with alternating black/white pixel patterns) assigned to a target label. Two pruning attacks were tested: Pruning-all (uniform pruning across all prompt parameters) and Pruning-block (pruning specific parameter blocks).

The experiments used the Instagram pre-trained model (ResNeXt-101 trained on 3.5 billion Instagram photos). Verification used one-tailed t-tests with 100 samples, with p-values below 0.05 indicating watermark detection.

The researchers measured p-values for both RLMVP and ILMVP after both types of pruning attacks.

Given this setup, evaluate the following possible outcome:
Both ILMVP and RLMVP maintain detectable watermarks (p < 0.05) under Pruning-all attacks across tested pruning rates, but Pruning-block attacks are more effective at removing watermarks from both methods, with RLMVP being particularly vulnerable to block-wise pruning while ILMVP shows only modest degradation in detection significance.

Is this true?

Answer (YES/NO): NO